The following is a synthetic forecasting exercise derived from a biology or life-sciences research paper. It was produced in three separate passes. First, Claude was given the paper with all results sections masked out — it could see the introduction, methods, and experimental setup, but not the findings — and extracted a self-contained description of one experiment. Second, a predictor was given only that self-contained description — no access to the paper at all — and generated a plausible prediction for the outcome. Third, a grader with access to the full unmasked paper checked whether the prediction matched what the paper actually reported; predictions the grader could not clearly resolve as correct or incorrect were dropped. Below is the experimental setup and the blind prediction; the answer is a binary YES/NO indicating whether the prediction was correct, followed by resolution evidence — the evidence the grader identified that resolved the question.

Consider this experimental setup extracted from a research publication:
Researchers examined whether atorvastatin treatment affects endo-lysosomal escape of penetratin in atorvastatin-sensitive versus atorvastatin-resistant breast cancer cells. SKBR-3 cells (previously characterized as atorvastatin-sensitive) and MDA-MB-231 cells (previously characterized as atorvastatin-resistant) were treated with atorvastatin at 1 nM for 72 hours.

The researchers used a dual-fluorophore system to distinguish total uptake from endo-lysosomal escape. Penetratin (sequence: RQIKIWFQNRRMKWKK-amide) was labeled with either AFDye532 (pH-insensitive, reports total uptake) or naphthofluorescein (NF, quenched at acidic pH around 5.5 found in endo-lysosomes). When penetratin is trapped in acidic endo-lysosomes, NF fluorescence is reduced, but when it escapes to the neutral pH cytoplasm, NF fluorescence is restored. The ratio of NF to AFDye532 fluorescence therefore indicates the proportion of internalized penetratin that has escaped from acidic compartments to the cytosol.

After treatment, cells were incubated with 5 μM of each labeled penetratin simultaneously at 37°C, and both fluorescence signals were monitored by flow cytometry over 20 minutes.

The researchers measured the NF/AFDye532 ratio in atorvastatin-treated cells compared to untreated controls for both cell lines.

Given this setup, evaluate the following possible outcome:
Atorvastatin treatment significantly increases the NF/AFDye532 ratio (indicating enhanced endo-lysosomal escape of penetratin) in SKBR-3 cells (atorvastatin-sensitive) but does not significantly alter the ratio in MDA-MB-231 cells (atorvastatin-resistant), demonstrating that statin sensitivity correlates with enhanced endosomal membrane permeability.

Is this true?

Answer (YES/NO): NO